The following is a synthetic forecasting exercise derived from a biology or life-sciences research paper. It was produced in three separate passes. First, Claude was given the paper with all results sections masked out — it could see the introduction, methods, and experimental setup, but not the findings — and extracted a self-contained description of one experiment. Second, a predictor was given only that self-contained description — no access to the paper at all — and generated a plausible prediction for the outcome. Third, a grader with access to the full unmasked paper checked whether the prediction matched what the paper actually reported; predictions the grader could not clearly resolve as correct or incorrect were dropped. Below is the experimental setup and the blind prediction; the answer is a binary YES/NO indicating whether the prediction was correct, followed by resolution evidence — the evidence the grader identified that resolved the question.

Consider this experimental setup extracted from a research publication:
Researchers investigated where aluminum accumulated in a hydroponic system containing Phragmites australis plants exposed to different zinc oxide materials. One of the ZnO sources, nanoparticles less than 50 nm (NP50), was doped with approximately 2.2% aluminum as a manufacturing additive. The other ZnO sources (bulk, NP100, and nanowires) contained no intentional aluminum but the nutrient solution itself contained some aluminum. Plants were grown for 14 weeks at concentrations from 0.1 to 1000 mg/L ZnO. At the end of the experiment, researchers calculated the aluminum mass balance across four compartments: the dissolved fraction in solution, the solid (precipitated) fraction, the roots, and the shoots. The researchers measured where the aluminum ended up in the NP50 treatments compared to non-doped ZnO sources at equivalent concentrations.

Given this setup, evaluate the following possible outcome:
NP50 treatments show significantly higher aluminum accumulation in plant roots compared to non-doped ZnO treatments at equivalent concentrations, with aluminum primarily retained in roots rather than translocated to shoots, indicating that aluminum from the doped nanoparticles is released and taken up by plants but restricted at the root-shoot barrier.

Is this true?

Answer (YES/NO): YES